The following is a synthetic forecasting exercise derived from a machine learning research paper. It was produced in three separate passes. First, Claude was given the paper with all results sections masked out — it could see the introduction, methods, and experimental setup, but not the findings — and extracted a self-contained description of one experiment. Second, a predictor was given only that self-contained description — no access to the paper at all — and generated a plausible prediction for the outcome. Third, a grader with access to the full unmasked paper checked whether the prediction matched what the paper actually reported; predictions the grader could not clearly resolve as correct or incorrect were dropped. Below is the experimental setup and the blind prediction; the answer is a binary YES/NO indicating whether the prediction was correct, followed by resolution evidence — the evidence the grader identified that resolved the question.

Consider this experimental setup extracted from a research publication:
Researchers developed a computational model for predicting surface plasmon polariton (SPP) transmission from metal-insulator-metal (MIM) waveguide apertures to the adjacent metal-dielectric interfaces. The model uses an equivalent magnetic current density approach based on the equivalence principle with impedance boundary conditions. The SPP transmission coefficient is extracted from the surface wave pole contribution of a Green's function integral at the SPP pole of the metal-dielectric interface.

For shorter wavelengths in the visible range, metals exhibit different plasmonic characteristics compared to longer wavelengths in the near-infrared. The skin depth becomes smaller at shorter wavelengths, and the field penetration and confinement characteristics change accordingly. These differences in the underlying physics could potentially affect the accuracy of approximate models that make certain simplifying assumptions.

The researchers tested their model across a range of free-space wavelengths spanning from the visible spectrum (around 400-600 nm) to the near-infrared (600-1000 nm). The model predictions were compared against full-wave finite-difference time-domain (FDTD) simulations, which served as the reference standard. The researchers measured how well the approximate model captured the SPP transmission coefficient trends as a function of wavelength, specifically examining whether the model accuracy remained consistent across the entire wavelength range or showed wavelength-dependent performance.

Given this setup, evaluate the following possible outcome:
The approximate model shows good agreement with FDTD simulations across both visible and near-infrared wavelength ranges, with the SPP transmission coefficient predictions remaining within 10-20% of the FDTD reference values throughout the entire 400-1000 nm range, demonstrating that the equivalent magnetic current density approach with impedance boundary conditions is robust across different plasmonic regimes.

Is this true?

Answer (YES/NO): NO